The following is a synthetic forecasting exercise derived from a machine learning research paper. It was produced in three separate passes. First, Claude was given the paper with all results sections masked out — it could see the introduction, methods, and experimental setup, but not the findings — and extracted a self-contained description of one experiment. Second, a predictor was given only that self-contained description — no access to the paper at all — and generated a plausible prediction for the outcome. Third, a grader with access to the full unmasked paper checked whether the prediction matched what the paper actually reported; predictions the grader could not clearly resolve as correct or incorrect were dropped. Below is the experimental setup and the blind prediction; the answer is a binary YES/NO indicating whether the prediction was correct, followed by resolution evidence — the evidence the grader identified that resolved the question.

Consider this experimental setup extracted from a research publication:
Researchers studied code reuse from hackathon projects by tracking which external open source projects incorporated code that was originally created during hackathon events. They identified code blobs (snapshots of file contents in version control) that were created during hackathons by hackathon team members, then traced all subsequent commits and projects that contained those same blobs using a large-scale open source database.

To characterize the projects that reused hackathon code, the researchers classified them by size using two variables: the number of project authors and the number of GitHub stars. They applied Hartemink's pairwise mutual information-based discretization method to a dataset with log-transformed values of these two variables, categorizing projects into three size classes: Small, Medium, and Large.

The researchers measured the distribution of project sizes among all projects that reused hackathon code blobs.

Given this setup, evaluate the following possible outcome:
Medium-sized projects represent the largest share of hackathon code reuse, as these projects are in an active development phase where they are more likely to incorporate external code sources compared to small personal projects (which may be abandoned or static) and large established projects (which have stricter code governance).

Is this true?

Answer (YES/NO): NO